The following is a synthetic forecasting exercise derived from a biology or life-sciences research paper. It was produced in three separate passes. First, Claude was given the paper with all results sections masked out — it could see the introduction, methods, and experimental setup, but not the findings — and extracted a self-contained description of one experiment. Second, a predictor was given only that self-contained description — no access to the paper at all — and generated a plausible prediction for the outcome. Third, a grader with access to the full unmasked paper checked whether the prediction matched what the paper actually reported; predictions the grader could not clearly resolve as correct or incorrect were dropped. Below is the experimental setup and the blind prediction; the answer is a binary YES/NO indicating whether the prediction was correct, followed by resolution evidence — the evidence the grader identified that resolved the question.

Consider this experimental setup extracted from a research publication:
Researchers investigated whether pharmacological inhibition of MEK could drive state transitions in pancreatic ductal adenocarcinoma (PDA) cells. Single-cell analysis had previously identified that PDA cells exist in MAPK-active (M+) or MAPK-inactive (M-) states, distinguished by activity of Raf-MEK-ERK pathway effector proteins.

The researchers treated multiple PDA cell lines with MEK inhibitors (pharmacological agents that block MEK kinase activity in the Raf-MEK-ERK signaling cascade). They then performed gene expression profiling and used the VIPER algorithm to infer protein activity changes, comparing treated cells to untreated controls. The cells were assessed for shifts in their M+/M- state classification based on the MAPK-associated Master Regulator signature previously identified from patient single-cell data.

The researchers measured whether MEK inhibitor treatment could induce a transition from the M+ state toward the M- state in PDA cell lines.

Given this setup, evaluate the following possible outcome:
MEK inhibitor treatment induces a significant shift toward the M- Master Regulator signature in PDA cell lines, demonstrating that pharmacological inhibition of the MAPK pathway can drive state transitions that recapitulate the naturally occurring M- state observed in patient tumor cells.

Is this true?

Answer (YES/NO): YES